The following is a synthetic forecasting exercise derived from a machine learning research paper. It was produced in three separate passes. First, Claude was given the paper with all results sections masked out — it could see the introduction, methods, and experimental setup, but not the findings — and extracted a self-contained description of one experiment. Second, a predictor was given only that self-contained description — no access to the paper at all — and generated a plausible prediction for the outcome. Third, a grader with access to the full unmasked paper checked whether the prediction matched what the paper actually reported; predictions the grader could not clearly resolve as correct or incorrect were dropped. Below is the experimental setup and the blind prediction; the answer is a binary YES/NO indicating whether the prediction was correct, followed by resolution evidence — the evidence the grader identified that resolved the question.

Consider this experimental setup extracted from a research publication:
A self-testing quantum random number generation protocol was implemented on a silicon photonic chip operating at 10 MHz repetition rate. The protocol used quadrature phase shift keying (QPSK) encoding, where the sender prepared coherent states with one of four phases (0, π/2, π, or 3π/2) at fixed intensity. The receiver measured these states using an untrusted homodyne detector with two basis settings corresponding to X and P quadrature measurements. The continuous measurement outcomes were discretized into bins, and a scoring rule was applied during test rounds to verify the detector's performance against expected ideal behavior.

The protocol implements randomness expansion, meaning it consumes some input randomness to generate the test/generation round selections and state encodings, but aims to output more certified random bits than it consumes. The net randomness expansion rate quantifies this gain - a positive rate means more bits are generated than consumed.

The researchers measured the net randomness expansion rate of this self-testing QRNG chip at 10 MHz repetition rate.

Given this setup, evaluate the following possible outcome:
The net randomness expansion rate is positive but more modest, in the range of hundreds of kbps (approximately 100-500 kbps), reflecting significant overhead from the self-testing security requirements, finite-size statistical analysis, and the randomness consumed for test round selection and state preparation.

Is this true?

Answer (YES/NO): NO